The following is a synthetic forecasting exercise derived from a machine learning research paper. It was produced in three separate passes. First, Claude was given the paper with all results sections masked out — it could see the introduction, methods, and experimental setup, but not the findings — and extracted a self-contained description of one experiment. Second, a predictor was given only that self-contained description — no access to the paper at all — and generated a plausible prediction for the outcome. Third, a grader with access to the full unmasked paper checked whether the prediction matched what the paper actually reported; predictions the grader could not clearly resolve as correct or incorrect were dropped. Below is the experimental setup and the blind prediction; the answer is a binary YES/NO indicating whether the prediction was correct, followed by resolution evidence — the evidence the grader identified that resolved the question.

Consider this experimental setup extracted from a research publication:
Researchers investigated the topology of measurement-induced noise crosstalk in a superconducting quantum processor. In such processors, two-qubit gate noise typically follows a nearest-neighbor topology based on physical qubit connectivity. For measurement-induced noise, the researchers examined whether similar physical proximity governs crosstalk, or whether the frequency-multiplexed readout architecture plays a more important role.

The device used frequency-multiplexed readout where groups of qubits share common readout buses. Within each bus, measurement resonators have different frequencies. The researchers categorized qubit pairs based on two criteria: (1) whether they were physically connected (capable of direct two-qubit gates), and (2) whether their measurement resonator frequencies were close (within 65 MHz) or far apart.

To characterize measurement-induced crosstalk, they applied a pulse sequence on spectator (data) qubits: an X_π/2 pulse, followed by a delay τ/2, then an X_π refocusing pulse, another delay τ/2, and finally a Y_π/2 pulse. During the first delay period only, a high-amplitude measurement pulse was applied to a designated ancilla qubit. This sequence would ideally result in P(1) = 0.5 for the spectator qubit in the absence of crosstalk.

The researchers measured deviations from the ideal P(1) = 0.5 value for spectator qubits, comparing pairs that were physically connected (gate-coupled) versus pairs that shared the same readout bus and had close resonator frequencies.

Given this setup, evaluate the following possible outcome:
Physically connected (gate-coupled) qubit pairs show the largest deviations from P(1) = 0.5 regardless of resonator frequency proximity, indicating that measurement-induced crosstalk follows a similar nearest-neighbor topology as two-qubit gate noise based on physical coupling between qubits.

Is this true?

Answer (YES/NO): NO